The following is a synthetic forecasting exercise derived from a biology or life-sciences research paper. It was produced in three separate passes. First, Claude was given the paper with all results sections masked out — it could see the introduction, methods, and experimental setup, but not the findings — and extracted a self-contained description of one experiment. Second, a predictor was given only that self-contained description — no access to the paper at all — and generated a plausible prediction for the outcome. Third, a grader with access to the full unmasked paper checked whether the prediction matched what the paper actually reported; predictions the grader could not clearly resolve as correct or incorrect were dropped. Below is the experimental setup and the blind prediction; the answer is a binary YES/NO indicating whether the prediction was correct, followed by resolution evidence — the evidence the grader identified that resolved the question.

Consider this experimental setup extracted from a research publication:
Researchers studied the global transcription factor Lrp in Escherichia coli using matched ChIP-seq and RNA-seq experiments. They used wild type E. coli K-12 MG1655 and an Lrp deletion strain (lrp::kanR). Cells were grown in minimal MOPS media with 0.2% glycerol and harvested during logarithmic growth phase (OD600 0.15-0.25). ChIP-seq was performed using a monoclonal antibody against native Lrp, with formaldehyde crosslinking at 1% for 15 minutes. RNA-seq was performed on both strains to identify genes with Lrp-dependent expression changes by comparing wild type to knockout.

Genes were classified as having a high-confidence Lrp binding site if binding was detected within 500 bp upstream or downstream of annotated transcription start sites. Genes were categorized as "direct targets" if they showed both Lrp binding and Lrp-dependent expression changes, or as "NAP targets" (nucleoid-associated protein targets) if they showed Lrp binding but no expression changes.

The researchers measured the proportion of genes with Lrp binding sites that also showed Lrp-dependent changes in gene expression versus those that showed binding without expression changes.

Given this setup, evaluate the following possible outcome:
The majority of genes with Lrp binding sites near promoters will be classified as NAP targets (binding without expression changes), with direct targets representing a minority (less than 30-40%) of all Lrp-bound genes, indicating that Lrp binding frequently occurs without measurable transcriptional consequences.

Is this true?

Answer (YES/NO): YES